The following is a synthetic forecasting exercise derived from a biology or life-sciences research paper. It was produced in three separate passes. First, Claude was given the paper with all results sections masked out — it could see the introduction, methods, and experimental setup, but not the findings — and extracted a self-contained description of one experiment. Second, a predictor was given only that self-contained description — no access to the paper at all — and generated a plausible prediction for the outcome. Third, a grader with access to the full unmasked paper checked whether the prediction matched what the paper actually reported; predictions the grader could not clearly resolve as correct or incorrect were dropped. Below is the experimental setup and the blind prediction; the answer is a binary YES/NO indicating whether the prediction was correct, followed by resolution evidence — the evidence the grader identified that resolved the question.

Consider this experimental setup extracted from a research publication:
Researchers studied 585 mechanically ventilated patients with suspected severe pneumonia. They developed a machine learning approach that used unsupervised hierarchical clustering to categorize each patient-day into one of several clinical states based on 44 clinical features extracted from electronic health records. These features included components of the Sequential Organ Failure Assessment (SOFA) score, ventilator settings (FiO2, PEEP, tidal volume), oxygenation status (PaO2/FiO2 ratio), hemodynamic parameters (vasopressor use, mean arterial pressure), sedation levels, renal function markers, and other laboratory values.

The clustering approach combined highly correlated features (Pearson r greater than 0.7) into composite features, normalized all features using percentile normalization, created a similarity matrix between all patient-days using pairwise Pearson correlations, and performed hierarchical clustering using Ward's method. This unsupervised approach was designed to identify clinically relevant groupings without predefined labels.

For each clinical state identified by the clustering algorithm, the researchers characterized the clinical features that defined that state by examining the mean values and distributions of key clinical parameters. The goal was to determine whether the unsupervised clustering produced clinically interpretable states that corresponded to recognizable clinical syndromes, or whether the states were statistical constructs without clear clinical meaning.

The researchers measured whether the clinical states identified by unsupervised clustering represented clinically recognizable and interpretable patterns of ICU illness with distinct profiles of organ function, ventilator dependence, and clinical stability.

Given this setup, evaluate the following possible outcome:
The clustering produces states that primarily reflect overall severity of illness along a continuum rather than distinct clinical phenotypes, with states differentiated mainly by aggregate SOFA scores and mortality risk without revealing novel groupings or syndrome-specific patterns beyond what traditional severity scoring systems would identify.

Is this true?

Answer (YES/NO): NO